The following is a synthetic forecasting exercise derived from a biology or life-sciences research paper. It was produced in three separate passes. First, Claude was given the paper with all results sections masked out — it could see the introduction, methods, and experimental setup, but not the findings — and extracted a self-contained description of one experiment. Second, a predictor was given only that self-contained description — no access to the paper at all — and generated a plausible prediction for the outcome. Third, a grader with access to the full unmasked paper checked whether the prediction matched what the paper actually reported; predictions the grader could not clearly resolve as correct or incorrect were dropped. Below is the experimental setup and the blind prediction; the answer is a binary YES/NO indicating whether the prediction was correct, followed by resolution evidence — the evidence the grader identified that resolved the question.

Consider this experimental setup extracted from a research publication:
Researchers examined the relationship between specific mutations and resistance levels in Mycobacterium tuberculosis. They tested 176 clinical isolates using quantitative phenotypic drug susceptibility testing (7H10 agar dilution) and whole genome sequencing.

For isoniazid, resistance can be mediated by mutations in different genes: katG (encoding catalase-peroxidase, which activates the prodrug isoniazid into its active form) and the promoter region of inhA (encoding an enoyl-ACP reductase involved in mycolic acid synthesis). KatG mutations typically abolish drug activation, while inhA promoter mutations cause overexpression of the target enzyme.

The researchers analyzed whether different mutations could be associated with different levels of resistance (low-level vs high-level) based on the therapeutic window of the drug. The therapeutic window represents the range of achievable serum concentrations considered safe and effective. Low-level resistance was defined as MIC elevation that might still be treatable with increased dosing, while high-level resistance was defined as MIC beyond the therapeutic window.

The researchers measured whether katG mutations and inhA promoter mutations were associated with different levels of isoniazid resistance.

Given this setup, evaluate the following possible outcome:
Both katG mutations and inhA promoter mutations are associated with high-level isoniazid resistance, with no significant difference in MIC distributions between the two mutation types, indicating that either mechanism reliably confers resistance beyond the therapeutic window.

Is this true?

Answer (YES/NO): NO